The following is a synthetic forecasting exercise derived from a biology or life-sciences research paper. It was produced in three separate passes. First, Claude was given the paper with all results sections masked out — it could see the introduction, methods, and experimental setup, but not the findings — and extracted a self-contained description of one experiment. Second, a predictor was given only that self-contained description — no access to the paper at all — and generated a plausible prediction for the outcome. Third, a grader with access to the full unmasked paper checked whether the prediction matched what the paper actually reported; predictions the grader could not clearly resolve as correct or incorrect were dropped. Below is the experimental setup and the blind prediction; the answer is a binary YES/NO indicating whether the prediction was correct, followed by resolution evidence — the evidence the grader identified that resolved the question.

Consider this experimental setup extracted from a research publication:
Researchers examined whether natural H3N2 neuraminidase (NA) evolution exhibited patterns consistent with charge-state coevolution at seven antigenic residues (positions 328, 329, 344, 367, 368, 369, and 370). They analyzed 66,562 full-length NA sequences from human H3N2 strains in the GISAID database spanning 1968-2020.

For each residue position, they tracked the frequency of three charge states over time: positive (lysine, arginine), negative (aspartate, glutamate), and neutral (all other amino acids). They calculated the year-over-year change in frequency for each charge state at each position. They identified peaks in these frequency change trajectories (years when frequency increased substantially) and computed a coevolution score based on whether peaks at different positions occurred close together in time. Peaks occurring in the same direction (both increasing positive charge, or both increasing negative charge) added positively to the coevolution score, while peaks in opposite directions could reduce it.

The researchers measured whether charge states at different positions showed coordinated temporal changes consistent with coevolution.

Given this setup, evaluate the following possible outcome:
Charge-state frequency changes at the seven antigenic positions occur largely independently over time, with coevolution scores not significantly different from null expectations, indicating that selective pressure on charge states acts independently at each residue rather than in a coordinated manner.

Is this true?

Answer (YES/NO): NO